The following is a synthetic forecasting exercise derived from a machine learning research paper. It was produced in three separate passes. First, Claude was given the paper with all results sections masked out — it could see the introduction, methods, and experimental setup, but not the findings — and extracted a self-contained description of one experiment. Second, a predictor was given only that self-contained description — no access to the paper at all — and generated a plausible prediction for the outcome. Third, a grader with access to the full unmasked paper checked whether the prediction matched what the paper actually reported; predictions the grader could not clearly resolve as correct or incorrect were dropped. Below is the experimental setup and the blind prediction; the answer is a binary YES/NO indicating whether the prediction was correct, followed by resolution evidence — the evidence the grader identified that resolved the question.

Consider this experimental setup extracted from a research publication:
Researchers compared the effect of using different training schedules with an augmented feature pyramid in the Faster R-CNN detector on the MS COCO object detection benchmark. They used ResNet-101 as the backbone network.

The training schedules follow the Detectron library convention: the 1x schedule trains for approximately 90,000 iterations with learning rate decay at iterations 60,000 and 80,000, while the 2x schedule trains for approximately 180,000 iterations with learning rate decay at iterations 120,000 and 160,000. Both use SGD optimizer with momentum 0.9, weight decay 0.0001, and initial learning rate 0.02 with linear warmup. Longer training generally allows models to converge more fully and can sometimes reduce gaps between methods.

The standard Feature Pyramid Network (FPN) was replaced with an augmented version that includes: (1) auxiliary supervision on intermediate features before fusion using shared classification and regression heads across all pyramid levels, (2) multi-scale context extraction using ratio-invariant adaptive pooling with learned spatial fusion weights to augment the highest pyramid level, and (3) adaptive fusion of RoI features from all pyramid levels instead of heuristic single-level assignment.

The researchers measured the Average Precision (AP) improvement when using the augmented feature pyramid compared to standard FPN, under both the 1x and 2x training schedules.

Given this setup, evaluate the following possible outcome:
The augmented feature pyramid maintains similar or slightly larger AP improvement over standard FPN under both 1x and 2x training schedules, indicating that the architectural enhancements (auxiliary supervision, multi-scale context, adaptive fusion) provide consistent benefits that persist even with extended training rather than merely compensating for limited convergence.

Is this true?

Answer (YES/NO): YES